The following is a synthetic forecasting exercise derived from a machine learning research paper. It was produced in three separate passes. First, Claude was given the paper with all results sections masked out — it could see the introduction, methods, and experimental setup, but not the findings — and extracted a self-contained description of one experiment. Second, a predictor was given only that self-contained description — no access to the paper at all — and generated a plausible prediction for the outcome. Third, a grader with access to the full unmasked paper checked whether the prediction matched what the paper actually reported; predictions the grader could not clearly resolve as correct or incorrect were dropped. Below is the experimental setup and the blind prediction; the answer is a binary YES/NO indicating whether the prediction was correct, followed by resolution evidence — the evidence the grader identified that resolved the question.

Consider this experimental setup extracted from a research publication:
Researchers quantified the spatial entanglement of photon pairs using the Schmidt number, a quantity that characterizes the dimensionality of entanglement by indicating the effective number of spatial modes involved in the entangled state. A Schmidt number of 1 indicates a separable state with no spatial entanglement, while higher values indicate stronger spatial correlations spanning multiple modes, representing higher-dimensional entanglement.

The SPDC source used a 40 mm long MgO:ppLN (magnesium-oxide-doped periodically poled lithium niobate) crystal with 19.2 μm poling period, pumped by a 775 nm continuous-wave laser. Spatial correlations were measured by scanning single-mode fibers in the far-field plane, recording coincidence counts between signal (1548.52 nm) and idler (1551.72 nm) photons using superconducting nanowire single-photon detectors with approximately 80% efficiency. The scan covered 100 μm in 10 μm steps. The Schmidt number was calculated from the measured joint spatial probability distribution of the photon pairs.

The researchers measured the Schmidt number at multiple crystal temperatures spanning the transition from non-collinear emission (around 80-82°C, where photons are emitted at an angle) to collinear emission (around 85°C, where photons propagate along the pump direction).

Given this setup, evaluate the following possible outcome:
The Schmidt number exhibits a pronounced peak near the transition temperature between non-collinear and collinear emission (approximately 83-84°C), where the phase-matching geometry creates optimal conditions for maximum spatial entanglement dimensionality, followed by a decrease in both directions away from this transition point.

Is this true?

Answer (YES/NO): NO